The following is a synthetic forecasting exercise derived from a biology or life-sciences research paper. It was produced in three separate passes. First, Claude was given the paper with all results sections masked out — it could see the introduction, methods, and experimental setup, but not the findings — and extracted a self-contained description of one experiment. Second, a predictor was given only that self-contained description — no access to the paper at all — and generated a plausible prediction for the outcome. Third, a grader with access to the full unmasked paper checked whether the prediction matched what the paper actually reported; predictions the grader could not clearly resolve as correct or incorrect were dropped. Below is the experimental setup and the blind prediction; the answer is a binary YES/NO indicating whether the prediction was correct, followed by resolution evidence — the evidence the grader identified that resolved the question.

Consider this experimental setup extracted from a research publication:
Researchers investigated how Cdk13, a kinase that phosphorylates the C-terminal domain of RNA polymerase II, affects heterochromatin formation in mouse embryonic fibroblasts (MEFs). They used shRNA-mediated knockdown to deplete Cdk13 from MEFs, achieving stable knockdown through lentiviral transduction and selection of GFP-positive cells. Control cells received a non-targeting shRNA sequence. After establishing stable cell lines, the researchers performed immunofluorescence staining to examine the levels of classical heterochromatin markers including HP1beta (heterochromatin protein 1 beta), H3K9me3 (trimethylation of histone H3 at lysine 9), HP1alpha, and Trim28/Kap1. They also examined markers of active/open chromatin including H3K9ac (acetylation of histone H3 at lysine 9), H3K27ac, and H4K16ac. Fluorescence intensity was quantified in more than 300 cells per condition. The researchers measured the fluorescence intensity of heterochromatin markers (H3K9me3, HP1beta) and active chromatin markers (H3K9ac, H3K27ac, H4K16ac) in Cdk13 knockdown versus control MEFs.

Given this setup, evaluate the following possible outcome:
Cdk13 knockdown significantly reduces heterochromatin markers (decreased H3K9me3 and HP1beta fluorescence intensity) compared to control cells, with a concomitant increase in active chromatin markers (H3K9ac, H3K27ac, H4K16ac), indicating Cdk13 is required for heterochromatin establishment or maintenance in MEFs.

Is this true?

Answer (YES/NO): NO